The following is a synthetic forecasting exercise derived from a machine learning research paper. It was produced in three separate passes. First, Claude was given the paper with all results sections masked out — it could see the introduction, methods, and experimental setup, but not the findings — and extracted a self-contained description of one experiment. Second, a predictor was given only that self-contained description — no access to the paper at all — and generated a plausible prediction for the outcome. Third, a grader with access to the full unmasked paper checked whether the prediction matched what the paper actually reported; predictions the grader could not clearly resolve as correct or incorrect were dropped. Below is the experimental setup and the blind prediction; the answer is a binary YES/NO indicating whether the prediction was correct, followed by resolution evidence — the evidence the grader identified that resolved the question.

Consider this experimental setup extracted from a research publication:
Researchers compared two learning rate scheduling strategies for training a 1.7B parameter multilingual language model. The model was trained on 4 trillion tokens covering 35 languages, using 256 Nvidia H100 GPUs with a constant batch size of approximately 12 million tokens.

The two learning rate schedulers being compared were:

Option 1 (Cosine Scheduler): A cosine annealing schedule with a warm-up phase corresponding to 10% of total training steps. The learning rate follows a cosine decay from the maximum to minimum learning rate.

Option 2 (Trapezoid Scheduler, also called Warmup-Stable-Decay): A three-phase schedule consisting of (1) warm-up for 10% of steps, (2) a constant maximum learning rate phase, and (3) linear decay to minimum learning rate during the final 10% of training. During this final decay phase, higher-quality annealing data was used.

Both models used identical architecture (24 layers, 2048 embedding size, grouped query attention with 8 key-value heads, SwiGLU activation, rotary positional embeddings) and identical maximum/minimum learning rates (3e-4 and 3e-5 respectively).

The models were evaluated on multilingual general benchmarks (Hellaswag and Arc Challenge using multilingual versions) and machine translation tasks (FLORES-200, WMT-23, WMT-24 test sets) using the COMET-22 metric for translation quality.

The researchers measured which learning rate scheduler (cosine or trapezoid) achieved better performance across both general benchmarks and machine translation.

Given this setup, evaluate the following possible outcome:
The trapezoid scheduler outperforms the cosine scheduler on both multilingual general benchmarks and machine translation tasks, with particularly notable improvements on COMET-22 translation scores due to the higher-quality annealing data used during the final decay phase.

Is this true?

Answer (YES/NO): NO